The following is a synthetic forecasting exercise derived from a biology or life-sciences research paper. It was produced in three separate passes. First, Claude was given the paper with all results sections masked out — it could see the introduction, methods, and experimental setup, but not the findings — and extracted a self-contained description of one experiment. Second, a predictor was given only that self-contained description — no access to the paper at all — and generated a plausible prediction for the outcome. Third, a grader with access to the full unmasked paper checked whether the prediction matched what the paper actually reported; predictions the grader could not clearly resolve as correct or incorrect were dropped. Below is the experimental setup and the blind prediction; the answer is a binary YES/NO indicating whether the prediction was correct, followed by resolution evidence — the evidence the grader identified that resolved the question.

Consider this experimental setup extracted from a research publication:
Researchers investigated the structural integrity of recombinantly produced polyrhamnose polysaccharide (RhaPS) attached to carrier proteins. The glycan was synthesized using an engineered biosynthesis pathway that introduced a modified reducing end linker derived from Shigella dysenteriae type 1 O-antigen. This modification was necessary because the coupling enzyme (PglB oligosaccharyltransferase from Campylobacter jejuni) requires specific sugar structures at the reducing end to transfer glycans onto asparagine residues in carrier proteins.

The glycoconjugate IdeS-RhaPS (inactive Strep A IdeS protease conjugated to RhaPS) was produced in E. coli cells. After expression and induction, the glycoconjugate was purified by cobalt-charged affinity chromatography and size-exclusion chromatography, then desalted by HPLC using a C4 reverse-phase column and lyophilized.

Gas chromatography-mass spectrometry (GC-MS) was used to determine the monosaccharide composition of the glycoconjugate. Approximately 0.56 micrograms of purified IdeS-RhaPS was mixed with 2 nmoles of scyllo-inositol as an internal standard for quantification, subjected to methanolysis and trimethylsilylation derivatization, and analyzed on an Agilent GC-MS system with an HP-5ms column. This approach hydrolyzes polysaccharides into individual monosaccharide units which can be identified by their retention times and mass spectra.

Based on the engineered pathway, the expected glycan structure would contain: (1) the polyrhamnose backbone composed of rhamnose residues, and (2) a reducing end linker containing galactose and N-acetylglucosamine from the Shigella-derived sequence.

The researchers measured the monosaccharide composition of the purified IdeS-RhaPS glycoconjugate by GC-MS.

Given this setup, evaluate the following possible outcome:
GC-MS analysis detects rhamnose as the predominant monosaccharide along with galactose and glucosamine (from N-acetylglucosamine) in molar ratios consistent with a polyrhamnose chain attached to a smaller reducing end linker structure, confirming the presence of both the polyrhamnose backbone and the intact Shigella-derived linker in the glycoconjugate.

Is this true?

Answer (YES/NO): NO